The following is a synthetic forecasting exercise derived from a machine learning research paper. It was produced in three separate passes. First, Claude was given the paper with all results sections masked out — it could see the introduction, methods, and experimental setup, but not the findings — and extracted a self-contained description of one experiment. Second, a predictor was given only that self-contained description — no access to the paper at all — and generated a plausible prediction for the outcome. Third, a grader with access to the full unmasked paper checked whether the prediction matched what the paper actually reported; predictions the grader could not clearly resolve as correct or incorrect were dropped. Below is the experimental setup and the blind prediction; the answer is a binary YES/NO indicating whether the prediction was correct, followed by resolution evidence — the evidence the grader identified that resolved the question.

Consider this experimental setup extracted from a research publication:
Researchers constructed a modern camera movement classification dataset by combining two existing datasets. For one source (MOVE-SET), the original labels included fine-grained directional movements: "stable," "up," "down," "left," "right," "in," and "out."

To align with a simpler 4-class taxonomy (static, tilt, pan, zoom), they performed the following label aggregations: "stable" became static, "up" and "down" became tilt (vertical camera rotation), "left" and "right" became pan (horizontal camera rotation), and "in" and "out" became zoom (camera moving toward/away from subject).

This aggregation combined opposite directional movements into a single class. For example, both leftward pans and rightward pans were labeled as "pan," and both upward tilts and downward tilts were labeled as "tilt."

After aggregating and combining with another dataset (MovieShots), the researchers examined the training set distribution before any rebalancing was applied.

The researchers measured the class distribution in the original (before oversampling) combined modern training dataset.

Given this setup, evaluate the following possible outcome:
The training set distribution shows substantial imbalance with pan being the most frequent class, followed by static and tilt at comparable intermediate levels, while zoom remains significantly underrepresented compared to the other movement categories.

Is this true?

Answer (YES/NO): NO